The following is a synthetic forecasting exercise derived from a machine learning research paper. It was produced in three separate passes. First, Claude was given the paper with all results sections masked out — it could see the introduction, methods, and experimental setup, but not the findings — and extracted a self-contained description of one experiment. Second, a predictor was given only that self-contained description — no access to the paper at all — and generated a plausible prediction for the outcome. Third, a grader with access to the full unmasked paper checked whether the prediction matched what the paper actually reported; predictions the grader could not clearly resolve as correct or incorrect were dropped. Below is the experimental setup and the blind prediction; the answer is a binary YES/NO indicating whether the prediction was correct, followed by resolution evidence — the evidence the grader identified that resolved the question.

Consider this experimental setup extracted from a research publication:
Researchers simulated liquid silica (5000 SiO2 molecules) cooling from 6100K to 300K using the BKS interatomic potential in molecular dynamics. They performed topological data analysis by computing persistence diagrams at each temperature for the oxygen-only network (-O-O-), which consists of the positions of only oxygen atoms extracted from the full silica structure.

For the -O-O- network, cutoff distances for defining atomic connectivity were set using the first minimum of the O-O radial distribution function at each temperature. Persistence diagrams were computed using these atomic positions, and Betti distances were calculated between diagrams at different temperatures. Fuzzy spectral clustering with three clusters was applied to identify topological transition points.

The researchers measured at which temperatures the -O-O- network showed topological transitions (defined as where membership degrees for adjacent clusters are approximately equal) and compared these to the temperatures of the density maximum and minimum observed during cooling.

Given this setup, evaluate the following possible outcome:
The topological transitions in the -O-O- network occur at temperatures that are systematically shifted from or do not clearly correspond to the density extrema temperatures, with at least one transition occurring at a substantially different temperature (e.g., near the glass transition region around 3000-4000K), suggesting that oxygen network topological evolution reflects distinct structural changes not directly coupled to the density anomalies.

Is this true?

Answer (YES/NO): YES